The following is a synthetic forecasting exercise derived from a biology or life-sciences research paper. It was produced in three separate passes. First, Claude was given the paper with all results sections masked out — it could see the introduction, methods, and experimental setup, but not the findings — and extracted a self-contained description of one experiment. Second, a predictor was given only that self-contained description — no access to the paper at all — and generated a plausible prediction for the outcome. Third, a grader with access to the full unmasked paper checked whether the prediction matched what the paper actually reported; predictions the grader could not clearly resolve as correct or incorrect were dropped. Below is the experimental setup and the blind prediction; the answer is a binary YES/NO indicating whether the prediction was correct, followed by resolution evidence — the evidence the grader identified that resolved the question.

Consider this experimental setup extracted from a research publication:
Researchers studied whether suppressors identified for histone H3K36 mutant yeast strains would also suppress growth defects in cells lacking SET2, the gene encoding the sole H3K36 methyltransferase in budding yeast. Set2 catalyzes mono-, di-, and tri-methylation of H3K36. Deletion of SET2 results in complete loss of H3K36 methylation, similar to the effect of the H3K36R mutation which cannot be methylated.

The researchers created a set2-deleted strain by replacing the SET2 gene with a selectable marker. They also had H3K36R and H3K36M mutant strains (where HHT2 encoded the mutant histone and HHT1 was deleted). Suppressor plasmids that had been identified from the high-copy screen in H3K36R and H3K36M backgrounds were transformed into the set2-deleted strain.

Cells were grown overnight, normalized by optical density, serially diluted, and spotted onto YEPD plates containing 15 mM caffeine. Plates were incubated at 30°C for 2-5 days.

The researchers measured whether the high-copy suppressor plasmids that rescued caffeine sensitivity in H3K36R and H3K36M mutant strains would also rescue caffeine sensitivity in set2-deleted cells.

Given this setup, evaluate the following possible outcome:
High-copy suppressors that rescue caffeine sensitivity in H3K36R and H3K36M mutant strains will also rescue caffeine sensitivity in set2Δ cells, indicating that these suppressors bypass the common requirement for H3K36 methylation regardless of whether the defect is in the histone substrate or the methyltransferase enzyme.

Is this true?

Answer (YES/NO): NO